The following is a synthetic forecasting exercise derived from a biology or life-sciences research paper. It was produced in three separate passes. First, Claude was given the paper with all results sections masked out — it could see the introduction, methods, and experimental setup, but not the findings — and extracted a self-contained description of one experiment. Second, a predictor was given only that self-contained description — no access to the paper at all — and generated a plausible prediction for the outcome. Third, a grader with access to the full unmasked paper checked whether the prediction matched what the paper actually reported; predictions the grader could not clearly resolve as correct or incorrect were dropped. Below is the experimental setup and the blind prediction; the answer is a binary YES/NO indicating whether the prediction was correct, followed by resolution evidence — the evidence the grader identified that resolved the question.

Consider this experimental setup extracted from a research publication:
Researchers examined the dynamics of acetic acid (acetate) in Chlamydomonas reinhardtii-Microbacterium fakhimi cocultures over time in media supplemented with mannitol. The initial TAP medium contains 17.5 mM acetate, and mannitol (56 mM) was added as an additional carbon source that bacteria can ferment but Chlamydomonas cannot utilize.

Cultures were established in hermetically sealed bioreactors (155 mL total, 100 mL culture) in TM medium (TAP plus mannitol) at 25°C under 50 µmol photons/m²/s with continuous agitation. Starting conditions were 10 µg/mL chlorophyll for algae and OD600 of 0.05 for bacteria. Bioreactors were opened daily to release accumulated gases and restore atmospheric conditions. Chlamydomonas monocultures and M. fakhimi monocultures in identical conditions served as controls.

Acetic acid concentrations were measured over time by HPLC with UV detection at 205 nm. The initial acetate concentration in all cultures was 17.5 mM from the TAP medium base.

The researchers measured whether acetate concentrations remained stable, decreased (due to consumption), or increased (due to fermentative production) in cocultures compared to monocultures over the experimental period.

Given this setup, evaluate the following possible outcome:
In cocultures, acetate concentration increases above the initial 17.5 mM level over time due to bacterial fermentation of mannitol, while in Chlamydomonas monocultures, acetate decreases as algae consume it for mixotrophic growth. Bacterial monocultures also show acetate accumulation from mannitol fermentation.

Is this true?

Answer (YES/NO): NO